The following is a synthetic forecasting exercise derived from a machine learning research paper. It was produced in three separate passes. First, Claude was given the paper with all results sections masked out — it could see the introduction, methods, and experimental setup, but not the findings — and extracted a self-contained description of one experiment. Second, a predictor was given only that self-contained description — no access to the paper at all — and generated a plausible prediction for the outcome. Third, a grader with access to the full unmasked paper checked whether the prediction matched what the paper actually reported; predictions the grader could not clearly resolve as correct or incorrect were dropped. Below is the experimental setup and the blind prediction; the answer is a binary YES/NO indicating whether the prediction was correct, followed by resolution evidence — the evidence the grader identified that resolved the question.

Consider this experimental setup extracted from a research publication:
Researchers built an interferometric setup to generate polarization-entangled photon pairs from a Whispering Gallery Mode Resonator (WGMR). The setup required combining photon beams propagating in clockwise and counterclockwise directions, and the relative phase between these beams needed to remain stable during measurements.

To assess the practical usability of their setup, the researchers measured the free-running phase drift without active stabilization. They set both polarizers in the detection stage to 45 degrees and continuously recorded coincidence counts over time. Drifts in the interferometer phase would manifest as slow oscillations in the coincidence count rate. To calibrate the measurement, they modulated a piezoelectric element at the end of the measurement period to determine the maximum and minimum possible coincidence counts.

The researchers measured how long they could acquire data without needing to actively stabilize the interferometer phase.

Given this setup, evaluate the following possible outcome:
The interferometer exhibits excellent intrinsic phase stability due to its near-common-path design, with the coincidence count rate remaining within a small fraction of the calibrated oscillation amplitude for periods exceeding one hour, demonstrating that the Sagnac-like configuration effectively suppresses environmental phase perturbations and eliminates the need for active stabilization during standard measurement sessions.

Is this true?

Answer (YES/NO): NO